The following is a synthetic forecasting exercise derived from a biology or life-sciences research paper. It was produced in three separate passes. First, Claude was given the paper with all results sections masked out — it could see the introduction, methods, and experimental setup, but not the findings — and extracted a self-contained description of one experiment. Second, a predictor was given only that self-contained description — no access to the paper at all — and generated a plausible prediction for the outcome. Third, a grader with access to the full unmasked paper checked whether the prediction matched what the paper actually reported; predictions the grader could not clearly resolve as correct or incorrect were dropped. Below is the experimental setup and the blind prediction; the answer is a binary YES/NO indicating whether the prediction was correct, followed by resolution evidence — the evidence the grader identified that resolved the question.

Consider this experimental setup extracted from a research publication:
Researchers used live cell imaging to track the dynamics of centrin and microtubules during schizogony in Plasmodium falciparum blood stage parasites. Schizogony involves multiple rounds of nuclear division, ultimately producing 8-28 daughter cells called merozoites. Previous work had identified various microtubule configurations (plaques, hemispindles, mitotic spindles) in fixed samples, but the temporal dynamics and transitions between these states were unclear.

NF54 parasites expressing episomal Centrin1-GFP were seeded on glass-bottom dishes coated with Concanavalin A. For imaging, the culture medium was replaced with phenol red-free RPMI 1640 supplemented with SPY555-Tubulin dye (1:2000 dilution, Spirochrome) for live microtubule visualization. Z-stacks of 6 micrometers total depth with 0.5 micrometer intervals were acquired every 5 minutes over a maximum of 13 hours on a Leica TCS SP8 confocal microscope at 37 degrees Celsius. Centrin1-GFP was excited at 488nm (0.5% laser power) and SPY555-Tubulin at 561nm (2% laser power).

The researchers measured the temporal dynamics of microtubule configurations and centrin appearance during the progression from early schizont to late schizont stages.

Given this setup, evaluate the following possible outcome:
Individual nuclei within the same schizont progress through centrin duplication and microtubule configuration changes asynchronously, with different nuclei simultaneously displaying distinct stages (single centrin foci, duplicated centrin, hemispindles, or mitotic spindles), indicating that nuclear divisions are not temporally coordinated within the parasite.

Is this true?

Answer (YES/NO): YES